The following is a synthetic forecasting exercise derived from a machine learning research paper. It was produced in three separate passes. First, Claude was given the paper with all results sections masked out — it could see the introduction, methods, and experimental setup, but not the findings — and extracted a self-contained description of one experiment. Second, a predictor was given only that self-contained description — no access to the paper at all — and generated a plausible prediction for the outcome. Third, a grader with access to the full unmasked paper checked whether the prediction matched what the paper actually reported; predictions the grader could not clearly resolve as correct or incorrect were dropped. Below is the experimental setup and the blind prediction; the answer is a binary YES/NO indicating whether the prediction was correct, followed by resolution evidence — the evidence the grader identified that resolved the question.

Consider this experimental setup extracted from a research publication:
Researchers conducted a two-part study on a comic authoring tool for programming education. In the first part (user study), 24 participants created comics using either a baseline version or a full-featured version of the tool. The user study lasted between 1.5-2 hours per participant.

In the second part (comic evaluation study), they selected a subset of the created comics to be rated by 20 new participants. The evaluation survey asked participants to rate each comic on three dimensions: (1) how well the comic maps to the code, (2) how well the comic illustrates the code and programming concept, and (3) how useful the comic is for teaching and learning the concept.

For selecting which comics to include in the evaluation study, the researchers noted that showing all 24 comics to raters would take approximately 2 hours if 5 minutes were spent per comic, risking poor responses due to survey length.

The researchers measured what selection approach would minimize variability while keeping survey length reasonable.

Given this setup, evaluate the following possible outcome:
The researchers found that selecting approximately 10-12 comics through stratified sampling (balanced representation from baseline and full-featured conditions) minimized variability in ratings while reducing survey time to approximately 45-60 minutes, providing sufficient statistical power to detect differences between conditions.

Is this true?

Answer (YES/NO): NO